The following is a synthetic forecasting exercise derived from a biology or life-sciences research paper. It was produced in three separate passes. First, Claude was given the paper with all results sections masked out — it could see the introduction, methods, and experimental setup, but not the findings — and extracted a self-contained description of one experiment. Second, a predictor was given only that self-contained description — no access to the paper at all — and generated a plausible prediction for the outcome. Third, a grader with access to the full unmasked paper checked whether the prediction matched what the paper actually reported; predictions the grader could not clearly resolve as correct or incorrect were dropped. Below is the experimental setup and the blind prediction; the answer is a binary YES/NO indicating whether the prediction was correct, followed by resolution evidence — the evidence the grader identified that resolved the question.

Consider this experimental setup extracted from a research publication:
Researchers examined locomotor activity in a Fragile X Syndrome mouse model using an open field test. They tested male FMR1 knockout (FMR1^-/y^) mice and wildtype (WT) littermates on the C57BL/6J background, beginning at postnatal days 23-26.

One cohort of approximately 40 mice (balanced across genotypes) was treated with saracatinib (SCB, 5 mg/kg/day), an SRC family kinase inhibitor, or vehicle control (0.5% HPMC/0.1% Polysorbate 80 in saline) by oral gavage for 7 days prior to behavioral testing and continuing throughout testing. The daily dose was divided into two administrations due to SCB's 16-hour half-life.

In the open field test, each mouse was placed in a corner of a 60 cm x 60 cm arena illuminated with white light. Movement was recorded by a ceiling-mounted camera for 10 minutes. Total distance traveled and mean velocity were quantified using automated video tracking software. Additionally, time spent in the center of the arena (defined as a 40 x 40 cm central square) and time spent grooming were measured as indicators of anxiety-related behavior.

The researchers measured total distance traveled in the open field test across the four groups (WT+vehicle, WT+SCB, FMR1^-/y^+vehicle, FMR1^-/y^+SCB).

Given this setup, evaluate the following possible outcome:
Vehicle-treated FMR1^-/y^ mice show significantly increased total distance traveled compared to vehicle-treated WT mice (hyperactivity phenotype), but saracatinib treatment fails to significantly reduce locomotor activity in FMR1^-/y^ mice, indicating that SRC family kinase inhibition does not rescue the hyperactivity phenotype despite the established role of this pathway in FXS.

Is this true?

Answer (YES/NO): NO